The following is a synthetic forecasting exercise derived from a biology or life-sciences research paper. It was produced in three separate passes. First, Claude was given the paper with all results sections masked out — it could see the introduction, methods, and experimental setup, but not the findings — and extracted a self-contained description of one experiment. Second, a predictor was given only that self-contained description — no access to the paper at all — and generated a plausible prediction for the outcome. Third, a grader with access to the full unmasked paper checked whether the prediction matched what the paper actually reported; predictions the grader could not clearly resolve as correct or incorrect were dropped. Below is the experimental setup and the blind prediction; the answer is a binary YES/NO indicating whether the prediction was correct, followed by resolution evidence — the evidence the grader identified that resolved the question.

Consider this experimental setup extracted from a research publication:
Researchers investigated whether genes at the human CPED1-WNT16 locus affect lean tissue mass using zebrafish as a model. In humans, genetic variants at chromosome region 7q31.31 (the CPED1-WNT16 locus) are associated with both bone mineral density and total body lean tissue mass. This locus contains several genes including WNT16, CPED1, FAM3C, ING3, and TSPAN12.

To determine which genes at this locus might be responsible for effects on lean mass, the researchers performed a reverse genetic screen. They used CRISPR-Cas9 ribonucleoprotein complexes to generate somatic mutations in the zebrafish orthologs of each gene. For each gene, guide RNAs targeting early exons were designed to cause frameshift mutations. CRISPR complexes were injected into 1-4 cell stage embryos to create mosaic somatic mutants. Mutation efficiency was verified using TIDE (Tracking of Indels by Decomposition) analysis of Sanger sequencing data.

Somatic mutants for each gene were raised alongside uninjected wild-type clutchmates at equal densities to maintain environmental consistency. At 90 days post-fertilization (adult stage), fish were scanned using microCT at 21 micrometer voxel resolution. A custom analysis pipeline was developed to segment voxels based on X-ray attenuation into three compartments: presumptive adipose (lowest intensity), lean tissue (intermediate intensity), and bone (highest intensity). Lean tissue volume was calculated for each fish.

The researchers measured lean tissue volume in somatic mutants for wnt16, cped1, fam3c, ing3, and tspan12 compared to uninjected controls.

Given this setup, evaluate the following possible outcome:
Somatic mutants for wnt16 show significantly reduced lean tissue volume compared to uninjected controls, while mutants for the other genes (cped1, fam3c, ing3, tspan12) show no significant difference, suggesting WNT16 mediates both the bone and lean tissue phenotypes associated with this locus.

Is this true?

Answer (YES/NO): NO